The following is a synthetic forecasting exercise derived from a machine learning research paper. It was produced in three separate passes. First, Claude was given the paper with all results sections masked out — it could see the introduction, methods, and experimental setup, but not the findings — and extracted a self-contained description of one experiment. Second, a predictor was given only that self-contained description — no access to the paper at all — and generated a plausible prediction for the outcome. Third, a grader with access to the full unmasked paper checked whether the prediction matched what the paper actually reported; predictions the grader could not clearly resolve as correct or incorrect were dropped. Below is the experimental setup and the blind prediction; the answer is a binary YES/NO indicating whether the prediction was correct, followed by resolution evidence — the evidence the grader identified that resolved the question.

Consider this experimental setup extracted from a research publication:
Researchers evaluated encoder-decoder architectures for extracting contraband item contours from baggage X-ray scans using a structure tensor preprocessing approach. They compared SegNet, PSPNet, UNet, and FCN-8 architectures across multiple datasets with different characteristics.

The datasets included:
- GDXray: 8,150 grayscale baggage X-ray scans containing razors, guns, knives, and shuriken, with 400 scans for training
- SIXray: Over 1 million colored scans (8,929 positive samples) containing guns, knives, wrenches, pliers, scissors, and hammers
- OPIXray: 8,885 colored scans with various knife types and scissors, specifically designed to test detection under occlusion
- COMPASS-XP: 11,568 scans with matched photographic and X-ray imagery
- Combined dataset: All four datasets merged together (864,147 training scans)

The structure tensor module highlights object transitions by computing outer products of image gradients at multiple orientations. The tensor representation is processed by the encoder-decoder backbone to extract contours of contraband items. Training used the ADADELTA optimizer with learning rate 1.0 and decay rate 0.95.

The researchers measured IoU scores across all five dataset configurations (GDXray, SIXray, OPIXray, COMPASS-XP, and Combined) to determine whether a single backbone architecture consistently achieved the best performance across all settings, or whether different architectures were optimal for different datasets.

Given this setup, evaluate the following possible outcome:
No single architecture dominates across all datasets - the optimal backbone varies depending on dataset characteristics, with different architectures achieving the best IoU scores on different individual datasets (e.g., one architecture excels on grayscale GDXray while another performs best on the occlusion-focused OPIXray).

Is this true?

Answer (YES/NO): YES